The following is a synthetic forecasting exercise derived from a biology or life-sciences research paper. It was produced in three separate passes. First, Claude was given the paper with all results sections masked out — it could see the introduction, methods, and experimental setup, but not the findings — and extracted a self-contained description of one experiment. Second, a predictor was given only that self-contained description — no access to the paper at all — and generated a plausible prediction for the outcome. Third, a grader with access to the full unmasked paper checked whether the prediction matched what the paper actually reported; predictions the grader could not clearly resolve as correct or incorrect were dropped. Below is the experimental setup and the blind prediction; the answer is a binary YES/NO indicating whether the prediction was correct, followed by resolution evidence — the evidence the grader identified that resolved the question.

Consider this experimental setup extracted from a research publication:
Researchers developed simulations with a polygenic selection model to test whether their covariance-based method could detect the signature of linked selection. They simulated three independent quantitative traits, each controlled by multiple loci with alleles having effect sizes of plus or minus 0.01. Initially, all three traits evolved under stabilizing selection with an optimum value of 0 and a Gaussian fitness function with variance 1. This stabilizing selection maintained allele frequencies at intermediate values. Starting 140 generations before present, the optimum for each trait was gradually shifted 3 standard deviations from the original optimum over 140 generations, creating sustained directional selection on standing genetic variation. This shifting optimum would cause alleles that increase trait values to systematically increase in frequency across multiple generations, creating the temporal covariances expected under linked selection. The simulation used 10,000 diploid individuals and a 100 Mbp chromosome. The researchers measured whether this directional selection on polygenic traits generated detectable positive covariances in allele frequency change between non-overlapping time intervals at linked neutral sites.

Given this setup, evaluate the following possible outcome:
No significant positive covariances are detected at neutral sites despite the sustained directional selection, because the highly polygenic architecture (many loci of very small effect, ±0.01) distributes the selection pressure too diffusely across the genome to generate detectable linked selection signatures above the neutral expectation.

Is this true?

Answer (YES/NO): NO